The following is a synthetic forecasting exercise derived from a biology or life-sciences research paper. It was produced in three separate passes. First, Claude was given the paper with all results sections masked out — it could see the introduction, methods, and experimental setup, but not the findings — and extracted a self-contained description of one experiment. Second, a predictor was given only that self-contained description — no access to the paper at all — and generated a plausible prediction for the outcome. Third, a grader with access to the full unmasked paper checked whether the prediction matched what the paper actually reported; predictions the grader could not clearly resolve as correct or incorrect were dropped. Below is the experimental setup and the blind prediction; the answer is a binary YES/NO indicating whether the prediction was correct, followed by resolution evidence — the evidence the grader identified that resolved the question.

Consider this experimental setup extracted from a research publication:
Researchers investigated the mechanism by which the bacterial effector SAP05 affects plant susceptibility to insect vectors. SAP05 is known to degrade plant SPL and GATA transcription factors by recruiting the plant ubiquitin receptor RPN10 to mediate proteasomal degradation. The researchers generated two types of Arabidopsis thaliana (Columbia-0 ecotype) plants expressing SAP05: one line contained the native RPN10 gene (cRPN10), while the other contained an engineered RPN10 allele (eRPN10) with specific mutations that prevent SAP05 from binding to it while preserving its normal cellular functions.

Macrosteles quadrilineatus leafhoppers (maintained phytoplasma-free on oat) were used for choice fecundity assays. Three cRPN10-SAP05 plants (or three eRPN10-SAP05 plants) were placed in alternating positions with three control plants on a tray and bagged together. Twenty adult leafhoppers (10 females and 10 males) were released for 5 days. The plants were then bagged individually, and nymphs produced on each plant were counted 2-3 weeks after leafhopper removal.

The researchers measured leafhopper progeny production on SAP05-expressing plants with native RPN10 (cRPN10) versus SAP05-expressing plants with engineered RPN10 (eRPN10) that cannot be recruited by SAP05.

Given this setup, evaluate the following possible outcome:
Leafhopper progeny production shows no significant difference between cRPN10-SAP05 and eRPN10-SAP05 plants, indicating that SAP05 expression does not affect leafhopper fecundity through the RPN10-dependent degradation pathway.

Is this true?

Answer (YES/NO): NO